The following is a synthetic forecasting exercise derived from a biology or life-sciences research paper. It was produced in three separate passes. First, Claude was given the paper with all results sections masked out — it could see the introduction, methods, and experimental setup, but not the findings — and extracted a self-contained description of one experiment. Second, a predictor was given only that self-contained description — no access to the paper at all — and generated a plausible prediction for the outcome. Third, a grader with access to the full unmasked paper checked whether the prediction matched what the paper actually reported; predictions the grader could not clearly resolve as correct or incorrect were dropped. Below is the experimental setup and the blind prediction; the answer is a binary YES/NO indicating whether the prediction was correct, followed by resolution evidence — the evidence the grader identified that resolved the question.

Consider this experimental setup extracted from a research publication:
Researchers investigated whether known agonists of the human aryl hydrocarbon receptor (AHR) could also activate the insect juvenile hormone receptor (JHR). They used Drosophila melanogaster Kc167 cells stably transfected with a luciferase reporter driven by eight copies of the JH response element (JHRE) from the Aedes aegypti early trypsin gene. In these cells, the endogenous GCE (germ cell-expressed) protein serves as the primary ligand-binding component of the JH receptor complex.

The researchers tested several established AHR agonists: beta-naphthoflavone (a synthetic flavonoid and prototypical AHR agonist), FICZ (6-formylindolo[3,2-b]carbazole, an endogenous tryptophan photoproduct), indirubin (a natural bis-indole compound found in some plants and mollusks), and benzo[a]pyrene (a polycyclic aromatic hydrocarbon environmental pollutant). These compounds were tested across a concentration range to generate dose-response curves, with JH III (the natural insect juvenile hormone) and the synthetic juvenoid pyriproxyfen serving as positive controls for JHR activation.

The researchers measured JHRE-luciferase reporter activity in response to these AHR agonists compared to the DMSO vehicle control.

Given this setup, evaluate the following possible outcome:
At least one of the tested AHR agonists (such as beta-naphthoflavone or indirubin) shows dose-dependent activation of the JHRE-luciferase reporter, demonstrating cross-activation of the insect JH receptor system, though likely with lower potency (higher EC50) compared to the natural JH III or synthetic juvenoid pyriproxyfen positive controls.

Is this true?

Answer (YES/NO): NO